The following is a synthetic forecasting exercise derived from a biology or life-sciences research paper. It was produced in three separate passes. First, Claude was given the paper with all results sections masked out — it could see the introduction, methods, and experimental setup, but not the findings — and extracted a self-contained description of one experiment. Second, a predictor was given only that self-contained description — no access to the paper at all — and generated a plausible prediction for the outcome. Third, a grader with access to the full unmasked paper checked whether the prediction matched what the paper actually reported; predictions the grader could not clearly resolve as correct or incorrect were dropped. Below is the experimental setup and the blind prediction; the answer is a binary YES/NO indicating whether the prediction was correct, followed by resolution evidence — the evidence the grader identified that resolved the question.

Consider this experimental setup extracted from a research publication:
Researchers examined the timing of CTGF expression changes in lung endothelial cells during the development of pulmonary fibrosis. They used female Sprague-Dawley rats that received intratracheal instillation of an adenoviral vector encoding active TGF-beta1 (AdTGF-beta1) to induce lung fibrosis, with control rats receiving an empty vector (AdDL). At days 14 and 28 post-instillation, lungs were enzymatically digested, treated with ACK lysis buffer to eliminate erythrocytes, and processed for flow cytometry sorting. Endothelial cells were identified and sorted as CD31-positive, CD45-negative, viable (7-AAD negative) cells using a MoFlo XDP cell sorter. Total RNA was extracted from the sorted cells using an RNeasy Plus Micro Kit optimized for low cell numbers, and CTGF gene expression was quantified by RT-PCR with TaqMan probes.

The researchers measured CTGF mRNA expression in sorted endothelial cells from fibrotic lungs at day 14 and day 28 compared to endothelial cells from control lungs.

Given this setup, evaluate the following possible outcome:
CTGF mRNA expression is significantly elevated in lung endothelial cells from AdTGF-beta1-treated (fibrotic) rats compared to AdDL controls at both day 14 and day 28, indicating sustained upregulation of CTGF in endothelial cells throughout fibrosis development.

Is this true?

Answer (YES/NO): YES